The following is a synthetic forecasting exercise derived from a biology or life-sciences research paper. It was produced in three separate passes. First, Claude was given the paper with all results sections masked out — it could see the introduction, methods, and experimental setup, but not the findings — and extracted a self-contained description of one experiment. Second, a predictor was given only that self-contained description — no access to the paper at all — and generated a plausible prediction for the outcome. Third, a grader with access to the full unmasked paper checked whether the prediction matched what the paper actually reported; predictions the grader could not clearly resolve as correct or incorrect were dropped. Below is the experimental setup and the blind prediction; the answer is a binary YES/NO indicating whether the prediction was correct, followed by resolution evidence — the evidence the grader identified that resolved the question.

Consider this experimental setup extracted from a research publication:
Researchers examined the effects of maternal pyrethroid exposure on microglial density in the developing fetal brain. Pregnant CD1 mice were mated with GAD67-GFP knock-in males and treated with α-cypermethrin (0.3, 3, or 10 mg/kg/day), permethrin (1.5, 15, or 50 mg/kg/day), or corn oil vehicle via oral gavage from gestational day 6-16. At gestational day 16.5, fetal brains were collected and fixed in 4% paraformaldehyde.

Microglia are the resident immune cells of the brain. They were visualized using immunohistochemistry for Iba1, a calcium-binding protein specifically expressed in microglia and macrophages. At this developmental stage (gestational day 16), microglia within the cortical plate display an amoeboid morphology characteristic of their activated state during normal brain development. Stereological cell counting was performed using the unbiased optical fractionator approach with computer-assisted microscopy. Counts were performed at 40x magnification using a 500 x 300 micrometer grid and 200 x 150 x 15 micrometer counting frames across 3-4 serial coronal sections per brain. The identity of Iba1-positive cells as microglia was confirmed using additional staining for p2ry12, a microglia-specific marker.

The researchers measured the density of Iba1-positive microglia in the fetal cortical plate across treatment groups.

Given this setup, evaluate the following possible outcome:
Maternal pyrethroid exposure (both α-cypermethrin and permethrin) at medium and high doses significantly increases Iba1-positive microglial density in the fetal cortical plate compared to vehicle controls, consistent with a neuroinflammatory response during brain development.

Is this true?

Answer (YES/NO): NO